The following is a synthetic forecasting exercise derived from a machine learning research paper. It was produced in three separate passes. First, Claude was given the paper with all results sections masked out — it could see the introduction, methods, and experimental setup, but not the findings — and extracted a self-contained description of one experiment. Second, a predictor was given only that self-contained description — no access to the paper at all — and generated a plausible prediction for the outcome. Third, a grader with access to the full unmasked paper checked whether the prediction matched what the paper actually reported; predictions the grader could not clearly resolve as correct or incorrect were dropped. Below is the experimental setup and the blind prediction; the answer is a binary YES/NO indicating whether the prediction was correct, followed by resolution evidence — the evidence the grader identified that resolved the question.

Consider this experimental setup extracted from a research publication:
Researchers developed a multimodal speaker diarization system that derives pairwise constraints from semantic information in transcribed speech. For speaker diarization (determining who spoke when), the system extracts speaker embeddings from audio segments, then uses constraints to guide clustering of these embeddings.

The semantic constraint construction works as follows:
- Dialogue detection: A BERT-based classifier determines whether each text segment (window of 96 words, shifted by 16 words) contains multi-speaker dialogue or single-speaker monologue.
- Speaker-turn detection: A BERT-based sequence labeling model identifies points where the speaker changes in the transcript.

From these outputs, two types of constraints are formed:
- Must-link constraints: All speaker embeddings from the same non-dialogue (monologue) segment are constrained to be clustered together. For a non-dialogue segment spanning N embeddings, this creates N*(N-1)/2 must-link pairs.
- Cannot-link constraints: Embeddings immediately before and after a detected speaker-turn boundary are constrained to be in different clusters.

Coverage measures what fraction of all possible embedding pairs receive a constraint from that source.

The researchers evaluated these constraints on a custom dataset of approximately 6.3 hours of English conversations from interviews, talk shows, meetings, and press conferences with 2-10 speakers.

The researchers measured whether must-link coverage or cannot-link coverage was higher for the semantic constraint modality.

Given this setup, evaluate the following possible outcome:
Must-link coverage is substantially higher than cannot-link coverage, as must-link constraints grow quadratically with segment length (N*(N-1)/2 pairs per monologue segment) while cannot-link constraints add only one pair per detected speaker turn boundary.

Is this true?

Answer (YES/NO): YES